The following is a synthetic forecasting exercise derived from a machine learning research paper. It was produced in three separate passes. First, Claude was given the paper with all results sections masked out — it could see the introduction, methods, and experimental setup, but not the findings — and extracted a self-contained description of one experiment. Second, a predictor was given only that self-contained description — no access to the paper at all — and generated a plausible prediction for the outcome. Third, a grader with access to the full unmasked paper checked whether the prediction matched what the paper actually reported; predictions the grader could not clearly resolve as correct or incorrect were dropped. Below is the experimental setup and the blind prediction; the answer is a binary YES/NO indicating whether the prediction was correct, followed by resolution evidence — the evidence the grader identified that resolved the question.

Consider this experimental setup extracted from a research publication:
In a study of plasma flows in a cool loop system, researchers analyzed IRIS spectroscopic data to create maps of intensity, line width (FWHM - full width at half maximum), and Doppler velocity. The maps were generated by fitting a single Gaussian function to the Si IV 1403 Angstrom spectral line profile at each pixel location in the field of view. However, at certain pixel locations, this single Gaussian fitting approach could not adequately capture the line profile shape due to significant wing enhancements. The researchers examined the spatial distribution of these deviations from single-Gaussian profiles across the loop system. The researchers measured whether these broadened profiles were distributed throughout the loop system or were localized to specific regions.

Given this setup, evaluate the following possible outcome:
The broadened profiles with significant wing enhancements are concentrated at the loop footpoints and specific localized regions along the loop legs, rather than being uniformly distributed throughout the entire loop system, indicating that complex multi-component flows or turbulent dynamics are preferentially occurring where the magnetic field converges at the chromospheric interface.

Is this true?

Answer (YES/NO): YES